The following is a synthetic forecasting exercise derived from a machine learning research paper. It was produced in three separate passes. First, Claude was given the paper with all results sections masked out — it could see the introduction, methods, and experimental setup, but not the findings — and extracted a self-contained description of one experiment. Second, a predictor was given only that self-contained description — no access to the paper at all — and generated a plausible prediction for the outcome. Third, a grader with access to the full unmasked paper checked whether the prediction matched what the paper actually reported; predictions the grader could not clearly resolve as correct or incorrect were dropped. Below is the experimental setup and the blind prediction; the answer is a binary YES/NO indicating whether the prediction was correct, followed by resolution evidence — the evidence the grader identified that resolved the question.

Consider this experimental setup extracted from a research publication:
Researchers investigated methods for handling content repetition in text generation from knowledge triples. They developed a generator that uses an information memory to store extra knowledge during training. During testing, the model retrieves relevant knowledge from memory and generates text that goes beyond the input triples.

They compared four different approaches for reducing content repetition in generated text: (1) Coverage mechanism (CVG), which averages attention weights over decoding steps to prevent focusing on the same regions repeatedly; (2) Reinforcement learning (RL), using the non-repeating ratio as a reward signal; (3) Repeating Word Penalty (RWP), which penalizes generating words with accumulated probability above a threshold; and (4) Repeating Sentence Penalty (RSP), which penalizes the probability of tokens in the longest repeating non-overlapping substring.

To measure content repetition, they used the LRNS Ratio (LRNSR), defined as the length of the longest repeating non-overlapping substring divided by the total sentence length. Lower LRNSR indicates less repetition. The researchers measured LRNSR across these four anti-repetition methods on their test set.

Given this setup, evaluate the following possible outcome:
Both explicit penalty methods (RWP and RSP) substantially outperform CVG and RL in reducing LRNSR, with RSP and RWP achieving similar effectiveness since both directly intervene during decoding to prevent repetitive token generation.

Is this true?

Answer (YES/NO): NO